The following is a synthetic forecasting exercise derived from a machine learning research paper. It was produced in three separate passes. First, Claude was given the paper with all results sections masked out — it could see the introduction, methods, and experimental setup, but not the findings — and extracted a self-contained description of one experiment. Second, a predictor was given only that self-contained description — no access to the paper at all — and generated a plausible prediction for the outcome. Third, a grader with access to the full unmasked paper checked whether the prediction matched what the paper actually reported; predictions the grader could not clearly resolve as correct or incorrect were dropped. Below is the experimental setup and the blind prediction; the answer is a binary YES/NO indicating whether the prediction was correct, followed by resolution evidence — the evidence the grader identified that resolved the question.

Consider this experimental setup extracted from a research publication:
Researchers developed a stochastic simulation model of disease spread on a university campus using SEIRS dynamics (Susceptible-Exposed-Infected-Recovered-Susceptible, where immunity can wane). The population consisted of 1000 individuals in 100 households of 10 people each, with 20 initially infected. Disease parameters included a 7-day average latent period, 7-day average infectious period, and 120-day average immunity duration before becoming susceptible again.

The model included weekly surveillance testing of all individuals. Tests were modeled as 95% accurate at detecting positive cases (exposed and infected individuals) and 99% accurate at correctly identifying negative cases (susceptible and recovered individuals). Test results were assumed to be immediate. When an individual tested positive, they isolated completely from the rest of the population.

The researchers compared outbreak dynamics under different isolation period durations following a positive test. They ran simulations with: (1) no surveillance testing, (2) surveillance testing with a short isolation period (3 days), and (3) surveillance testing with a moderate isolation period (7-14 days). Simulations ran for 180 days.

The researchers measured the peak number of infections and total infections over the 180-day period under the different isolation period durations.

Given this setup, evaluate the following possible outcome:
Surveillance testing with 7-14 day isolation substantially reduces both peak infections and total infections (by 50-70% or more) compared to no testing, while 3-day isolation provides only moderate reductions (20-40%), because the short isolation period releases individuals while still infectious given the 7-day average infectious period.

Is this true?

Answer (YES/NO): YES